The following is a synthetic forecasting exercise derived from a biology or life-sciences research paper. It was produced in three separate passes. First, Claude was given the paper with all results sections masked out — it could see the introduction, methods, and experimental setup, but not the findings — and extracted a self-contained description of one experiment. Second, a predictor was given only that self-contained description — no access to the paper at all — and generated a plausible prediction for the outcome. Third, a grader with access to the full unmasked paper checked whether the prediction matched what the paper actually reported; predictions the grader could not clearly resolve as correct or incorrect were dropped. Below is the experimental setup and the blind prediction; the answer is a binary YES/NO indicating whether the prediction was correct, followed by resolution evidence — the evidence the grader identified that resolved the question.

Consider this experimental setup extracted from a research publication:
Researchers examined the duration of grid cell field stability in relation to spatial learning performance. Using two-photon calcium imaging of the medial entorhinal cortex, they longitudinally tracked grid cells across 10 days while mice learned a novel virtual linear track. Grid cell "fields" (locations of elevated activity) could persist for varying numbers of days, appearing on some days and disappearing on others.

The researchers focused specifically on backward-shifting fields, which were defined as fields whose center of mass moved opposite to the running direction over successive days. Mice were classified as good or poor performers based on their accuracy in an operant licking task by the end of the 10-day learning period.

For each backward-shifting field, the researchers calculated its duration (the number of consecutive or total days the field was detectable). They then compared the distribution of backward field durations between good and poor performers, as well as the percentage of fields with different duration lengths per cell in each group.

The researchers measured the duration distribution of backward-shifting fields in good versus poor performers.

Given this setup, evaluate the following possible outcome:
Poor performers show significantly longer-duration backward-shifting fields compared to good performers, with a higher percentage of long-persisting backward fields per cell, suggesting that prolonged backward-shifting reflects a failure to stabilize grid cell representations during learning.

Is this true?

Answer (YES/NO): NO